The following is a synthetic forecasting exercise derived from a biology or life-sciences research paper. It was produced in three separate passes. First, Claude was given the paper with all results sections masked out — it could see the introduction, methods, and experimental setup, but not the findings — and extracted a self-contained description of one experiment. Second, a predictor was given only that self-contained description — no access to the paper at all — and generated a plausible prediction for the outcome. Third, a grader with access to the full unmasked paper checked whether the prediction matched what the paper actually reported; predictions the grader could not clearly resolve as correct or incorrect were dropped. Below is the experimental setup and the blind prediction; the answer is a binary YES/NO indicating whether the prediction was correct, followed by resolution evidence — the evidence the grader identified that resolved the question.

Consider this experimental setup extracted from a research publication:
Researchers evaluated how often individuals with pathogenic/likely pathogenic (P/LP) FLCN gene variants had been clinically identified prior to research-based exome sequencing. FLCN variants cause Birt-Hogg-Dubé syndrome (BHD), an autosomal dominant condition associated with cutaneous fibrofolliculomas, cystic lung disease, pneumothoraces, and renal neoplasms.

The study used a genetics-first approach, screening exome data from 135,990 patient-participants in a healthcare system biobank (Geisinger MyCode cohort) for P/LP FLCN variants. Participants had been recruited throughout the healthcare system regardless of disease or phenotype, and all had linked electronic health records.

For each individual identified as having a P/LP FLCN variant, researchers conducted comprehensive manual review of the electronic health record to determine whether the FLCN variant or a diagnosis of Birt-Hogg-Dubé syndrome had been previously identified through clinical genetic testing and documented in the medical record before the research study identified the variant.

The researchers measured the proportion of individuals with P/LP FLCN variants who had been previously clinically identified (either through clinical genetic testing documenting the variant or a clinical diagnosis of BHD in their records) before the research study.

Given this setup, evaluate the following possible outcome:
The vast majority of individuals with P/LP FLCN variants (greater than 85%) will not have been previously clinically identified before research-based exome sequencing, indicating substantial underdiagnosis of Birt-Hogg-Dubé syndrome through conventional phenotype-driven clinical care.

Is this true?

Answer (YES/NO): YES